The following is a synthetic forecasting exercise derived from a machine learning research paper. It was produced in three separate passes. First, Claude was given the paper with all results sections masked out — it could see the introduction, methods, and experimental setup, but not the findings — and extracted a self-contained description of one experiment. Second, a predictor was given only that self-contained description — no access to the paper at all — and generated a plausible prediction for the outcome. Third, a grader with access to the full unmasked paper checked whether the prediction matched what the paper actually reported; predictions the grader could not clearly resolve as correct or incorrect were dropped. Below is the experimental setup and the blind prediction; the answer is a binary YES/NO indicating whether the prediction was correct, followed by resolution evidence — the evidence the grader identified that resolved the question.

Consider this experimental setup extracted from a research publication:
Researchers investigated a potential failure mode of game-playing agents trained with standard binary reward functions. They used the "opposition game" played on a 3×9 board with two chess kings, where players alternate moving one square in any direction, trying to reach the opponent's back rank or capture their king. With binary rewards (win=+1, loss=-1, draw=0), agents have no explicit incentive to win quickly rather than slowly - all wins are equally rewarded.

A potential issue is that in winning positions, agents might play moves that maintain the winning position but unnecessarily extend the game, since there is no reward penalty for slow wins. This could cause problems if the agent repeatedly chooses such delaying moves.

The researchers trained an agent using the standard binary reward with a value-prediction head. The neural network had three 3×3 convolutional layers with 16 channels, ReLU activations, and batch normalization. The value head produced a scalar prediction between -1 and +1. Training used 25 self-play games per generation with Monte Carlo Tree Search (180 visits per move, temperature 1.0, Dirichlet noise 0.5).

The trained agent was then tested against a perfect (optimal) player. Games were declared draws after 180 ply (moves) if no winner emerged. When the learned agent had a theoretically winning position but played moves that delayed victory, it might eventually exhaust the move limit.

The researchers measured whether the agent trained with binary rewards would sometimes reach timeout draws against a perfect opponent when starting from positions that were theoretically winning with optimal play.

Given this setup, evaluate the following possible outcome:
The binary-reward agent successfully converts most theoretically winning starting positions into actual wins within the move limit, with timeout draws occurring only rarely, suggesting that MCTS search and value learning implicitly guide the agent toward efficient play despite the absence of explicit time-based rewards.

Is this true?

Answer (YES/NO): NO